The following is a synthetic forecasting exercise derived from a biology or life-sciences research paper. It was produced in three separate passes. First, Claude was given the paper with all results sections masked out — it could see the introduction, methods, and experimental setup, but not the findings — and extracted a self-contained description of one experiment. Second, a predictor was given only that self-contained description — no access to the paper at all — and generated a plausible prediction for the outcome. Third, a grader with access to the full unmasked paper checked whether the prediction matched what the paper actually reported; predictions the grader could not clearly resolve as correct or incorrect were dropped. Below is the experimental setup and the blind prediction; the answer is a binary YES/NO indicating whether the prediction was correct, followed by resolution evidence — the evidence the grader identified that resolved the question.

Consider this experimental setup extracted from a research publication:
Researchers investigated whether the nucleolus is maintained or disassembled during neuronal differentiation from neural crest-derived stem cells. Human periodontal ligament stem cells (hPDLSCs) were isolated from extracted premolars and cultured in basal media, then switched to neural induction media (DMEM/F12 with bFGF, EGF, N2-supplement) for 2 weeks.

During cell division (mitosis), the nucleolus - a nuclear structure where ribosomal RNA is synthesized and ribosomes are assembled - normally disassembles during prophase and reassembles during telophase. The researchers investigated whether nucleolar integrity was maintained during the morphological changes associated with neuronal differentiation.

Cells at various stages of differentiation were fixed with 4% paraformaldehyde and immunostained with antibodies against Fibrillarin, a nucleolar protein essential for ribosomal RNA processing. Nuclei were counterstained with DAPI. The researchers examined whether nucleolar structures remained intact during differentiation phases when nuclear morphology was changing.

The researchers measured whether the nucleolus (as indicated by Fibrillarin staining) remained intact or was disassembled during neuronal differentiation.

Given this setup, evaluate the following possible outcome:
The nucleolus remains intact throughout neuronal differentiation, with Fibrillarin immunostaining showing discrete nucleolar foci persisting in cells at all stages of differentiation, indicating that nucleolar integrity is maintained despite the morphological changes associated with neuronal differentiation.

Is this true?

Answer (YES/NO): YES